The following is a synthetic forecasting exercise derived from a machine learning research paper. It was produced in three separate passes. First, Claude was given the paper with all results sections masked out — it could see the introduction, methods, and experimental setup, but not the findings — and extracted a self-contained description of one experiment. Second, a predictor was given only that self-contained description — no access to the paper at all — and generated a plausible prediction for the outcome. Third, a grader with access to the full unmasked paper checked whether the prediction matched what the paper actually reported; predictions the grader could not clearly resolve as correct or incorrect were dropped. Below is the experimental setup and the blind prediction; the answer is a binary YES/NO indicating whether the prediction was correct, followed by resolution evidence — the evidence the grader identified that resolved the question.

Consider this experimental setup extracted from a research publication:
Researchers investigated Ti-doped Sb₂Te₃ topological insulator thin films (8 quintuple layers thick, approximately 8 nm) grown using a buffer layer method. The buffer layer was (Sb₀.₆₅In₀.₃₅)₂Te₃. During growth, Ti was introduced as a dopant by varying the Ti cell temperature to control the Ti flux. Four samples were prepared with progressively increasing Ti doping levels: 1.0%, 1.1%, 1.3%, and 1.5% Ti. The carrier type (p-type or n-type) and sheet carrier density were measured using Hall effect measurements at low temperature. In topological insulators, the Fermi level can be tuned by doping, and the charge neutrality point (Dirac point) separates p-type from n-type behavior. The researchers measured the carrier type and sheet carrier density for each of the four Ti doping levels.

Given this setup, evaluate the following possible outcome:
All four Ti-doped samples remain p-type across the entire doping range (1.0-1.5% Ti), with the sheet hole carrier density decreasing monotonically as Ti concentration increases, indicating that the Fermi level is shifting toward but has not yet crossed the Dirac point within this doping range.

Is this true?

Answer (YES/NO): NO